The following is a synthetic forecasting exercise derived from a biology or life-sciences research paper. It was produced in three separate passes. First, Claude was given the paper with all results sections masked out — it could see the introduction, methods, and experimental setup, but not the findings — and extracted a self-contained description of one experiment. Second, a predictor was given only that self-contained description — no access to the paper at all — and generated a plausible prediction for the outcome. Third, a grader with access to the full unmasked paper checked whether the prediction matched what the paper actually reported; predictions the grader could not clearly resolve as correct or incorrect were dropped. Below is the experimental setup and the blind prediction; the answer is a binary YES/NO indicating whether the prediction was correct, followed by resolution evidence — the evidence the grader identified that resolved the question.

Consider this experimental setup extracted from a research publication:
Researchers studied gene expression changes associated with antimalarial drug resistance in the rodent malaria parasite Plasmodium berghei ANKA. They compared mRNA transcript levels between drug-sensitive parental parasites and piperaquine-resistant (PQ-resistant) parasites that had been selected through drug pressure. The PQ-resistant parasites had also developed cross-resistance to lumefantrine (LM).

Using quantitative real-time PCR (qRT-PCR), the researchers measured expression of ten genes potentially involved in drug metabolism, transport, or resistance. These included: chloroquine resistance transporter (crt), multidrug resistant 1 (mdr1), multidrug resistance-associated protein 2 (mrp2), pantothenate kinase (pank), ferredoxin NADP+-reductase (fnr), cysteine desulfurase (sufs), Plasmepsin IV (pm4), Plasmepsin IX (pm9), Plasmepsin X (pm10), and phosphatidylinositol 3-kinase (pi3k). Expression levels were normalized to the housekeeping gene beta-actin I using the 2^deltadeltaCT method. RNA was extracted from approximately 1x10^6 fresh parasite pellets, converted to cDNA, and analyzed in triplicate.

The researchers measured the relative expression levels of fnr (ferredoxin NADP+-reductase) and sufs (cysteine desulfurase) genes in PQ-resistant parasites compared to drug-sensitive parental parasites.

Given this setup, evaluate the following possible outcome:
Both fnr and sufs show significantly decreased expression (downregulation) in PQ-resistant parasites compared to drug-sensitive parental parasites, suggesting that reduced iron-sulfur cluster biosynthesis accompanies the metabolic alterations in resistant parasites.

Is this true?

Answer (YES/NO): NO